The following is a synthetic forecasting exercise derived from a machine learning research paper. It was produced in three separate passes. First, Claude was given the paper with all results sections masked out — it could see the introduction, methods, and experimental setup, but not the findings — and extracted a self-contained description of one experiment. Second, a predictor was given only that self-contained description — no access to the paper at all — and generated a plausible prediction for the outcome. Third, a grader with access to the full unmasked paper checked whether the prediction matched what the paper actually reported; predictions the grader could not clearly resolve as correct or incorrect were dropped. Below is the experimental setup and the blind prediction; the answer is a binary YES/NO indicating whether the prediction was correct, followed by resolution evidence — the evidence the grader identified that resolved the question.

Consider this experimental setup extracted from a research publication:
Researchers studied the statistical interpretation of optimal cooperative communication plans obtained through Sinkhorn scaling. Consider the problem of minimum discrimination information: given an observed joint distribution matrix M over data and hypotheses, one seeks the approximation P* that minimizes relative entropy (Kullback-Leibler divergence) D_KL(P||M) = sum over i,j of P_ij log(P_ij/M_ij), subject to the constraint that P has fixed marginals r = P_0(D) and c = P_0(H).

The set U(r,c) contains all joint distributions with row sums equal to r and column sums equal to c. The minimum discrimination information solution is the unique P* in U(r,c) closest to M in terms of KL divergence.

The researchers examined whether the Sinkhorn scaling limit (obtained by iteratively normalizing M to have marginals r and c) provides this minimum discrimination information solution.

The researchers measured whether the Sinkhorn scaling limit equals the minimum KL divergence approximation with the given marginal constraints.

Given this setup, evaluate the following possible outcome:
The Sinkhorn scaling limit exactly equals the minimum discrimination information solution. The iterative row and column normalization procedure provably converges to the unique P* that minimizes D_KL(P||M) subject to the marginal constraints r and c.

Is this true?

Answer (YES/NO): YES